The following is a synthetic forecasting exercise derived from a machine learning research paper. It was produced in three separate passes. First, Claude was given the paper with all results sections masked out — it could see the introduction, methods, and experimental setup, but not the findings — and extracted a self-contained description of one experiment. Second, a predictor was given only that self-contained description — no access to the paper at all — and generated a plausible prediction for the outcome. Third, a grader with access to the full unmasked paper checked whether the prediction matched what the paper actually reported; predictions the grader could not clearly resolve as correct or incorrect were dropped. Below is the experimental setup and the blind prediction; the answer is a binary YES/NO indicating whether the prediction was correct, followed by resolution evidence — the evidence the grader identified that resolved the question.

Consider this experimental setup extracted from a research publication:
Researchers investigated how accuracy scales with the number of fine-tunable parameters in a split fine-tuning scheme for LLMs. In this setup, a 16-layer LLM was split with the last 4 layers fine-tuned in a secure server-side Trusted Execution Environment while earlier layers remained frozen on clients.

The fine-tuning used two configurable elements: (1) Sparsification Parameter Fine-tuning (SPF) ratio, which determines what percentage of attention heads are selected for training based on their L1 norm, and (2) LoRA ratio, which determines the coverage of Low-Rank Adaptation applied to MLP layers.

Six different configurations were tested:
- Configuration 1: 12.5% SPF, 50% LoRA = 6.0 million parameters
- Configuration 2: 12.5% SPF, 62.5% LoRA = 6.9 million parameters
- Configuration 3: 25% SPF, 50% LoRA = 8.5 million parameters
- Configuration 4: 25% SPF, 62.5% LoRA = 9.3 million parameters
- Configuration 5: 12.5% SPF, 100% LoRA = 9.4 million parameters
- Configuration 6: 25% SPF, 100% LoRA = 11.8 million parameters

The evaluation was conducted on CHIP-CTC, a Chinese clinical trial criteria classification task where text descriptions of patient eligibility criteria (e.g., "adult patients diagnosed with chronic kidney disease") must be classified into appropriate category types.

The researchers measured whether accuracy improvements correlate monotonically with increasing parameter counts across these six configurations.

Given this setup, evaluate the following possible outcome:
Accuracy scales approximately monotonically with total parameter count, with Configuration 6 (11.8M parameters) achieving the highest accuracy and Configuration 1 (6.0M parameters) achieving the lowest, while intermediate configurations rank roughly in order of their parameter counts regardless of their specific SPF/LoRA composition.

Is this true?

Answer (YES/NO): NO